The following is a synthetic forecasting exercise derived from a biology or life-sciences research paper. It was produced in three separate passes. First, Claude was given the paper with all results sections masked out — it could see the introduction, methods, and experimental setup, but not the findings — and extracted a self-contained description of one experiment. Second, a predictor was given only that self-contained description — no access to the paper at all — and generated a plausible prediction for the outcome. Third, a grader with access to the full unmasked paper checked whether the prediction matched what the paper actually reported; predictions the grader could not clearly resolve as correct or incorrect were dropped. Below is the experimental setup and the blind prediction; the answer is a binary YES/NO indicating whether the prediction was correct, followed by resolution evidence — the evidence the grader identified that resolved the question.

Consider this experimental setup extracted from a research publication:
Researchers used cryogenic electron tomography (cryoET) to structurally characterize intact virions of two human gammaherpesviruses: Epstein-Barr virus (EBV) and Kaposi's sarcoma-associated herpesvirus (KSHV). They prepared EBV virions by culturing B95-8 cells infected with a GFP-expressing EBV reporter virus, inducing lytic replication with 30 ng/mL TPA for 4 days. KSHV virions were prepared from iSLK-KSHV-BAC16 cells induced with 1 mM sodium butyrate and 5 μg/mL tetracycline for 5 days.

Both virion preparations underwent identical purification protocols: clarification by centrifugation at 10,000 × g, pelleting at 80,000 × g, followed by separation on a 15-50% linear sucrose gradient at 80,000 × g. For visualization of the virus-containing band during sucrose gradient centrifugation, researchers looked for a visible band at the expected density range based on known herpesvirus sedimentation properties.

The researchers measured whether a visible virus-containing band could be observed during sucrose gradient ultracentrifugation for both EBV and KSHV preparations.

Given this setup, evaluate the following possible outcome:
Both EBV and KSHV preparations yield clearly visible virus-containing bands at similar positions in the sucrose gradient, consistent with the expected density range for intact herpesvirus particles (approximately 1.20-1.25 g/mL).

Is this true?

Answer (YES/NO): NO